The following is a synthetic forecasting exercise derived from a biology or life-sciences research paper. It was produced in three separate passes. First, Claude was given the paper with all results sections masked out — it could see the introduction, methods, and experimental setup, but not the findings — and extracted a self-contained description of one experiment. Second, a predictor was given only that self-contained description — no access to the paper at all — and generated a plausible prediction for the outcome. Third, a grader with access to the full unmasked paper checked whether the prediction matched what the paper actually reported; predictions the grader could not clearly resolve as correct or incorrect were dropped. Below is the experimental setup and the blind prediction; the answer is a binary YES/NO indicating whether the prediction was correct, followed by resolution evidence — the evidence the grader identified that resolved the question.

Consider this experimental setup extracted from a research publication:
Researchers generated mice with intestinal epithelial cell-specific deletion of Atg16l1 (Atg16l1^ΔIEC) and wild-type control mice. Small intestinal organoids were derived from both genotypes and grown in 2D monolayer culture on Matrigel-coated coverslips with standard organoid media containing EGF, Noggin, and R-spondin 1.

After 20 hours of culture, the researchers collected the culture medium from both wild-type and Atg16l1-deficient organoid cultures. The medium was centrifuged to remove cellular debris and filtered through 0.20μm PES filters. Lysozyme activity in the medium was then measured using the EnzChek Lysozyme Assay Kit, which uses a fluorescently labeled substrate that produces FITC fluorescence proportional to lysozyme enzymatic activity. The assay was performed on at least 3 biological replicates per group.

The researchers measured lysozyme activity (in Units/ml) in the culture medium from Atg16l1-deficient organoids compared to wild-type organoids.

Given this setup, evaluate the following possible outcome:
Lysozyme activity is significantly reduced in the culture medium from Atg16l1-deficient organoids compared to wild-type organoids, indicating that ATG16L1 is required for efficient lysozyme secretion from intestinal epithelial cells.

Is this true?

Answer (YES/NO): NO